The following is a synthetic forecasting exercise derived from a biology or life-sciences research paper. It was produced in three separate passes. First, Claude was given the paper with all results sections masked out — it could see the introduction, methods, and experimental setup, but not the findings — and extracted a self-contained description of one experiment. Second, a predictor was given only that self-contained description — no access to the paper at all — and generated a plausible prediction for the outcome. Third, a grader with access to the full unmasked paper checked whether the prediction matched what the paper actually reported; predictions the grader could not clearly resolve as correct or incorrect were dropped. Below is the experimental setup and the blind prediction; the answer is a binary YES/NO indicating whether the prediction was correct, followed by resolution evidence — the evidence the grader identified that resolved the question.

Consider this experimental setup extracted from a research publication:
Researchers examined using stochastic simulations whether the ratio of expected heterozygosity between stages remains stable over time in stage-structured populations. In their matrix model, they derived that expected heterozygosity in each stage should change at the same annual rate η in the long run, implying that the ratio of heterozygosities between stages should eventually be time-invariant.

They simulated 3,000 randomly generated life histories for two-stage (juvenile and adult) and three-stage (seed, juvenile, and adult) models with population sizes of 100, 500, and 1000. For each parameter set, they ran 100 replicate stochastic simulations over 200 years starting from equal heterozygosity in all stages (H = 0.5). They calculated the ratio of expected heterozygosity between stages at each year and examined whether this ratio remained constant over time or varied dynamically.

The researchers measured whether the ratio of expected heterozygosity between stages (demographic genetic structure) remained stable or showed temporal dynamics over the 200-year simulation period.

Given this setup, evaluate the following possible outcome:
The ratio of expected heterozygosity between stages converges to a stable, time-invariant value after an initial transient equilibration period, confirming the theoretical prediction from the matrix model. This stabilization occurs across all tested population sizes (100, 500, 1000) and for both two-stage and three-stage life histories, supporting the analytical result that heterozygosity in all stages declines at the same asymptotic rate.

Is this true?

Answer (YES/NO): YES